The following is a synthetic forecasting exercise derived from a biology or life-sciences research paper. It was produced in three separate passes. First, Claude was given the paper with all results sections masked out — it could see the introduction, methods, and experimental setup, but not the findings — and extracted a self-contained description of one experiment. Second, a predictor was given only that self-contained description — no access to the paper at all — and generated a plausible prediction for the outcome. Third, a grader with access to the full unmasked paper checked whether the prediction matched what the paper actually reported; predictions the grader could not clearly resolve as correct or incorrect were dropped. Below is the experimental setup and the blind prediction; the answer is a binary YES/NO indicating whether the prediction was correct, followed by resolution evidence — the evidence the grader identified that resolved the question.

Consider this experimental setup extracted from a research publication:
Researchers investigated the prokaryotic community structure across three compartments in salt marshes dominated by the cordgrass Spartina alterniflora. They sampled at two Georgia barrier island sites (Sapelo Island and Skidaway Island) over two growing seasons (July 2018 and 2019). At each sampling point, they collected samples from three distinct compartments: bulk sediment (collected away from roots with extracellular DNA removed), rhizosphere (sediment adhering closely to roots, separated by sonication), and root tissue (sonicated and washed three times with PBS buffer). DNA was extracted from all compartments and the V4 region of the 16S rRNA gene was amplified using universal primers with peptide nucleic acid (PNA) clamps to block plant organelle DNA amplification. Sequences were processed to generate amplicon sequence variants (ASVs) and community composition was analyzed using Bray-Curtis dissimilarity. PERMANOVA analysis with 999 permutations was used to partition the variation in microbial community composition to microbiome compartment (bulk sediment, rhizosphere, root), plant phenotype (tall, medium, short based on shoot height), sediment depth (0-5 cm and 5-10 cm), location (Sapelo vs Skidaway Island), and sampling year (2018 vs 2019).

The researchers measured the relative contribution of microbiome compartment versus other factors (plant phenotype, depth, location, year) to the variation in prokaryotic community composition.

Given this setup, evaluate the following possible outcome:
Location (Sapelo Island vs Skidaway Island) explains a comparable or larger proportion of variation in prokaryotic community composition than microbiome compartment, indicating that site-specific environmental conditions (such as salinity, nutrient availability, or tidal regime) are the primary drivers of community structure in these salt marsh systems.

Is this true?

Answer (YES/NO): NO